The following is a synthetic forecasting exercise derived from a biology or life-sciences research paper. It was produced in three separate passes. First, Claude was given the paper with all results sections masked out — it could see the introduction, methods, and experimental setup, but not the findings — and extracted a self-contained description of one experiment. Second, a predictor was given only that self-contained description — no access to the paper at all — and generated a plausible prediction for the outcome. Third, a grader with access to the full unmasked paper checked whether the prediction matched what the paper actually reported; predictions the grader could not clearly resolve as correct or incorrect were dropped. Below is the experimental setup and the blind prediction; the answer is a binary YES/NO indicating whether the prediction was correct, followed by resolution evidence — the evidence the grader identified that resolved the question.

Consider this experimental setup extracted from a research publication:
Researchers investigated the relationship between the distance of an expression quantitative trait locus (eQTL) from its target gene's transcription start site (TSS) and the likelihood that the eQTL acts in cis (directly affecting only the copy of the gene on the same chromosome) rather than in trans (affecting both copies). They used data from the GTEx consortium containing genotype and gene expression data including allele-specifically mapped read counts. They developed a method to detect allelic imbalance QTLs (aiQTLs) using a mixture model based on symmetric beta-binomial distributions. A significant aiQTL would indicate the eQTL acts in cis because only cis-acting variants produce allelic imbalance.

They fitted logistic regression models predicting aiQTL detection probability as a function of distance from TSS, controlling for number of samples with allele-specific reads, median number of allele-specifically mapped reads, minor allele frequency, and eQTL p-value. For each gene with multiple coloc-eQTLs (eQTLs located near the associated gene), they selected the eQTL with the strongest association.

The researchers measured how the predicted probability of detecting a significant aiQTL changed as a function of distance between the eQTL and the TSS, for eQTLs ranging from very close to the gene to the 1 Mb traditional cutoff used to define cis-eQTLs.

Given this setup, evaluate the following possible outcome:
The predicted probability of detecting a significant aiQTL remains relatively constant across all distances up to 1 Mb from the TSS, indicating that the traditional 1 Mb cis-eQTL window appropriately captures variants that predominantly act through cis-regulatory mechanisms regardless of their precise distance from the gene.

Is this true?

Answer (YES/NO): NO